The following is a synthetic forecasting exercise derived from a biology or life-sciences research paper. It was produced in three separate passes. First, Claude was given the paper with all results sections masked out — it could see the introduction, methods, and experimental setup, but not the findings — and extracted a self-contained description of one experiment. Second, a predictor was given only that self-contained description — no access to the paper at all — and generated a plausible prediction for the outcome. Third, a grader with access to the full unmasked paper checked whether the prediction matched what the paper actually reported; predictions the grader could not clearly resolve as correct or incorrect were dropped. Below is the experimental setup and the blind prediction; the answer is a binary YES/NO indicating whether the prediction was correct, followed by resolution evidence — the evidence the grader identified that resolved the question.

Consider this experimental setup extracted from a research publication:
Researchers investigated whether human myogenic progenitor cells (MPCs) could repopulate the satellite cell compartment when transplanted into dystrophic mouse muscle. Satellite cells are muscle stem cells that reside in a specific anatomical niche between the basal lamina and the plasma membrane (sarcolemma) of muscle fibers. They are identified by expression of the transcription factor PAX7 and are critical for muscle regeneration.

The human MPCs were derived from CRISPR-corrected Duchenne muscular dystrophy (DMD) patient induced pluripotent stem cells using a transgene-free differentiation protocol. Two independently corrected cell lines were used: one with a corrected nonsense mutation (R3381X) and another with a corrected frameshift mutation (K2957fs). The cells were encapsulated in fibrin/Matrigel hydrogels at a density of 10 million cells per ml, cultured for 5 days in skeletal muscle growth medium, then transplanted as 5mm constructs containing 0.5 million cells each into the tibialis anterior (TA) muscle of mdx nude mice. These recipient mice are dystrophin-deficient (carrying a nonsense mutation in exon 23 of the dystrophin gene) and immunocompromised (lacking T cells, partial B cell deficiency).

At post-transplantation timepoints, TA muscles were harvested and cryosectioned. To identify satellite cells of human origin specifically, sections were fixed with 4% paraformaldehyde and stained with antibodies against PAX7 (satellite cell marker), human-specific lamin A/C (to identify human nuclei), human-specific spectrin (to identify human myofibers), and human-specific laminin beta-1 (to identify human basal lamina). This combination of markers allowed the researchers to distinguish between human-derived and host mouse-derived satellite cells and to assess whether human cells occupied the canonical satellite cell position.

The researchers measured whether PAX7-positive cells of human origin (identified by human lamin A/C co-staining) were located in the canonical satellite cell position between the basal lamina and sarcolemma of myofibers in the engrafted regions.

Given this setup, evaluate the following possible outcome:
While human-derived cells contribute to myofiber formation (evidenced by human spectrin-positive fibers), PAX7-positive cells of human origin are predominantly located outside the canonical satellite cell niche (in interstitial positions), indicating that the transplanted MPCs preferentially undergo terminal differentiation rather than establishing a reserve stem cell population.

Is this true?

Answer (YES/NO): NO